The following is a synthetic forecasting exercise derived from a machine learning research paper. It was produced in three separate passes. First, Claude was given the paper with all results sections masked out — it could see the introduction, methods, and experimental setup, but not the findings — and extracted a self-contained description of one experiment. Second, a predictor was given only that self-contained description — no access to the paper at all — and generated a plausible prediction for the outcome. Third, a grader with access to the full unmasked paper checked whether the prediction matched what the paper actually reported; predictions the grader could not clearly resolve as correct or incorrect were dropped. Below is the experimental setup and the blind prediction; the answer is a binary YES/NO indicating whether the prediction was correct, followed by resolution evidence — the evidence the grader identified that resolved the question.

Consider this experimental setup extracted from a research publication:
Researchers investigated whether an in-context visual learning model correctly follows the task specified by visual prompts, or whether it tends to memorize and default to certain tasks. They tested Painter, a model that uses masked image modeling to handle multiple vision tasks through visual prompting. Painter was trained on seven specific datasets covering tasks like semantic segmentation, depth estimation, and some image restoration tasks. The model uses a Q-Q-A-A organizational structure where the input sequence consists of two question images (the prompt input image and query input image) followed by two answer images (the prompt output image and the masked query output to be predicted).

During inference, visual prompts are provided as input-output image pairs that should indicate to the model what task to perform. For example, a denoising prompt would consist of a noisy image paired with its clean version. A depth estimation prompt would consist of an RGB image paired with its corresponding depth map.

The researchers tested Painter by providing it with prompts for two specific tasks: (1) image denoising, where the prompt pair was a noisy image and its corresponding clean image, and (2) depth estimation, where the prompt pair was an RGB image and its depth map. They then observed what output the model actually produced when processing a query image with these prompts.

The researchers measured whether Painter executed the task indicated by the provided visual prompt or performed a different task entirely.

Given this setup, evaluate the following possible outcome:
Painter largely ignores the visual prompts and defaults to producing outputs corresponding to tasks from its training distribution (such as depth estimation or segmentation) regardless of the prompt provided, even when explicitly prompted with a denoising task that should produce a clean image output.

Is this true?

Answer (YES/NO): YES